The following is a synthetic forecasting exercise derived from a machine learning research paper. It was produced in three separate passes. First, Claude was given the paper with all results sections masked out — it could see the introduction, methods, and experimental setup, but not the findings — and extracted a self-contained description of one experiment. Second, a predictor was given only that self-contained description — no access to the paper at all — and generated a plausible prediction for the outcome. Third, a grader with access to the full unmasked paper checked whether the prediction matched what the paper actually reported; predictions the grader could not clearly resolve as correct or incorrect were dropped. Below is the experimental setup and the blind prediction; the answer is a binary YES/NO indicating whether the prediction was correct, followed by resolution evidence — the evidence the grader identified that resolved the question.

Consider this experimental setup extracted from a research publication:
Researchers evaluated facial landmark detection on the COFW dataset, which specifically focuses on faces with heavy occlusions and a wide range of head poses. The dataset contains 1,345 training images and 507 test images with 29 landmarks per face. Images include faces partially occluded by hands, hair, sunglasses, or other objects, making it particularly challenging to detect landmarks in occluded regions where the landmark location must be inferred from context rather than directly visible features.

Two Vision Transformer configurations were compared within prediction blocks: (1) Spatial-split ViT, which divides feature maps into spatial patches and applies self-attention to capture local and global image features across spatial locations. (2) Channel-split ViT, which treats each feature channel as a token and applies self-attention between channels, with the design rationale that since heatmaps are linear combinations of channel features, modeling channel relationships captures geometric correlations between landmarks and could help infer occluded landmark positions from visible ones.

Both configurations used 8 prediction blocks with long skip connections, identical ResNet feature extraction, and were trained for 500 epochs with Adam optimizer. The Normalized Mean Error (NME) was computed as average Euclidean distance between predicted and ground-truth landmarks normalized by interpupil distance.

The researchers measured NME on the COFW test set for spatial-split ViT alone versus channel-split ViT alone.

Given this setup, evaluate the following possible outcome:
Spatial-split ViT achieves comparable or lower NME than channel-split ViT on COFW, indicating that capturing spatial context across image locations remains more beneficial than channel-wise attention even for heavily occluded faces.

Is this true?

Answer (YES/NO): YES